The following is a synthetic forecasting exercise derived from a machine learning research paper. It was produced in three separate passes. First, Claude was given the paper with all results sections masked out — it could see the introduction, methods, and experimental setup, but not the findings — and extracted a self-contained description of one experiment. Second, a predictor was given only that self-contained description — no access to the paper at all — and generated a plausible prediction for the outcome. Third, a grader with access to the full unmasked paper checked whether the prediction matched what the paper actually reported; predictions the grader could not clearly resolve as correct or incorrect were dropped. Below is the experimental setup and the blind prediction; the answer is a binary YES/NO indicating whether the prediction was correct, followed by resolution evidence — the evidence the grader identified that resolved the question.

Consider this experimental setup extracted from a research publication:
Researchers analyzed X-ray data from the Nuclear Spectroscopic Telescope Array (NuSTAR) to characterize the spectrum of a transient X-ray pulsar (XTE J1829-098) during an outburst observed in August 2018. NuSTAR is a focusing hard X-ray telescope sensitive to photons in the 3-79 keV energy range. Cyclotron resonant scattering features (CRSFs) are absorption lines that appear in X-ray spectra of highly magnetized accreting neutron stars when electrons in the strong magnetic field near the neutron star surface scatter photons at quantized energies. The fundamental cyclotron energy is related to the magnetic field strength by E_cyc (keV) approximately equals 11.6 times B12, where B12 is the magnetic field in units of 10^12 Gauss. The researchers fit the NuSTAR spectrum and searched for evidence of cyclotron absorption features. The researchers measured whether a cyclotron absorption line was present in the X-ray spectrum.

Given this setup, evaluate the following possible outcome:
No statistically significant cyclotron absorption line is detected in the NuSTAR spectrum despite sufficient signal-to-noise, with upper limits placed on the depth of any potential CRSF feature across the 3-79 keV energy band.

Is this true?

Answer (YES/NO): NO